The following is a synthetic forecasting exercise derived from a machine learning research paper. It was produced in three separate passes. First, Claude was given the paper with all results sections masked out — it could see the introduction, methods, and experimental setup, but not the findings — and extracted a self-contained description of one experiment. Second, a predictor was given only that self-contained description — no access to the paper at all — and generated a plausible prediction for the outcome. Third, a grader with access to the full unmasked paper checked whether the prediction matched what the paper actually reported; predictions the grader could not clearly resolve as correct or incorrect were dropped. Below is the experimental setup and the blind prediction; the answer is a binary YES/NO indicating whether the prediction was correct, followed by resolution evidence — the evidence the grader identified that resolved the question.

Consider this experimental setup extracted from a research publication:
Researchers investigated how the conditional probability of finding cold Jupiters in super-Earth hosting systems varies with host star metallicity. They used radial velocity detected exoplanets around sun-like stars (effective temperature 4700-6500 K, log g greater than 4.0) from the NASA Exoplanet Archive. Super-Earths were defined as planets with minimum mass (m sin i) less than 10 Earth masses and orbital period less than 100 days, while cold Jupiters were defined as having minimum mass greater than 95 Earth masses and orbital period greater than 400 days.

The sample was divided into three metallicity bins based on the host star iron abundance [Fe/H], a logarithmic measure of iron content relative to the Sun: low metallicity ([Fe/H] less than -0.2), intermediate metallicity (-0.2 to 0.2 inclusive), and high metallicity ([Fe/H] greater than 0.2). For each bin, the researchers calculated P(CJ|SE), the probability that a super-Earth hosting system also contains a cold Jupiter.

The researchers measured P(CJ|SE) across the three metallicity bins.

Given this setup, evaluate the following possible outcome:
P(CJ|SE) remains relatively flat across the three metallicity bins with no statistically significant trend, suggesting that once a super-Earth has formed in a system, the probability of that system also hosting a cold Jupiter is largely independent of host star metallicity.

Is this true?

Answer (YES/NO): NO